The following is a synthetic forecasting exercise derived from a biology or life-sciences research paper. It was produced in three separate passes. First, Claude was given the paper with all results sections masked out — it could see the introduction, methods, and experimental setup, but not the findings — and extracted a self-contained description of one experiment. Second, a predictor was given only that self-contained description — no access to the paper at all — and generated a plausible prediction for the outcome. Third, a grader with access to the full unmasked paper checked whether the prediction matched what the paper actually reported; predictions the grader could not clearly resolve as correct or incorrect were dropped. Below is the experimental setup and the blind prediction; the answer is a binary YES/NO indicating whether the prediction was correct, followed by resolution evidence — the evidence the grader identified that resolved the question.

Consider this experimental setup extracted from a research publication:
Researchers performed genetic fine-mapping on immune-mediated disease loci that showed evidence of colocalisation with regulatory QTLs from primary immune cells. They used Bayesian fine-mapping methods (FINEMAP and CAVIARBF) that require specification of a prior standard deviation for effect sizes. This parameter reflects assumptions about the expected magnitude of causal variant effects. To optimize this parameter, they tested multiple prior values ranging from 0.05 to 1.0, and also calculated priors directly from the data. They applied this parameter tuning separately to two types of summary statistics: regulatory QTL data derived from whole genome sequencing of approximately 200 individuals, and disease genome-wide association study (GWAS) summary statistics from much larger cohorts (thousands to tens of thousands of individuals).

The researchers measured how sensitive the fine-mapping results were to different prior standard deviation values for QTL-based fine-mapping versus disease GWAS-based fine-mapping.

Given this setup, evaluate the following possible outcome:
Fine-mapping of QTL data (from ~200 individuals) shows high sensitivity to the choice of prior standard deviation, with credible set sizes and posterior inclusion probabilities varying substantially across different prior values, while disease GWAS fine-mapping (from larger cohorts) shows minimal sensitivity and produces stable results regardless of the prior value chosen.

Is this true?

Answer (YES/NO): YES